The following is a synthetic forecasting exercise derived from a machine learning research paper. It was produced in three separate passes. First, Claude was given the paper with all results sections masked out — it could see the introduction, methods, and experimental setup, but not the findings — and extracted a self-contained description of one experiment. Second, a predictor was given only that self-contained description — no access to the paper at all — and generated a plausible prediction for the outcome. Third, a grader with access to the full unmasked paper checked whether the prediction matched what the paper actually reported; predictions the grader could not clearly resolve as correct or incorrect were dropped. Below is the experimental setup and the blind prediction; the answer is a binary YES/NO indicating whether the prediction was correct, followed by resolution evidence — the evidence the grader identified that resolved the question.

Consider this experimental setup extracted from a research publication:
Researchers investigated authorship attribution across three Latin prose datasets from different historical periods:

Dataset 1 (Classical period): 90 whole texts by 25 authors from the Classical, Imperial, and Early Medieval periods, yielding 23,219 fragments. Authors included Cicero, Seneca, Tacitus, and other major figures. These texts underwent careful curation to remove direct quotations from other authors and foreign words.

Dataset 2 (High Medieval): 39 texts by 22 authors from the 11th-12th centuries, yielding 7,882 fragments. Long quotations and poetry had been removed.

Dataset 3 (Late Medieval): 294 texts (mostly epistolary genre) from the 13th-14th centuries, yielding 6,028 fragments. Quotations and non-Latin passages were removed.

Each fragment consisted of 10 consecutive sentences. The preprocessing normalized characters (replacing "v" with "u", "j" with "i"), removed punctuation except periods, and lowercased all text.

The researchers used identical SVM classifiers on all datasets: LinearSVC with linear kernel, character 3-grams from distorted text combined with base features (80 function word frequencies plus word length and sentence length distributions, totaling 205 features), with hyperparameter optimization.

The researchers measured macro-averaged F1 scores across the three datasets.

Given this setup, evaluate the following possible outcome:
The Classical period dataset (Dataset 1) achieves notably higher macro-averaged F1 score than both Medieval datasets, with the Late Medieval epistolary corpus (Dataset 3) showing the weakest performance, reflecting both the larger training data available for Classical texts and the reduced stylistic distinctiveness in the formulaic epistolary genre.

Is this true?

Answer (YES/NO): NO